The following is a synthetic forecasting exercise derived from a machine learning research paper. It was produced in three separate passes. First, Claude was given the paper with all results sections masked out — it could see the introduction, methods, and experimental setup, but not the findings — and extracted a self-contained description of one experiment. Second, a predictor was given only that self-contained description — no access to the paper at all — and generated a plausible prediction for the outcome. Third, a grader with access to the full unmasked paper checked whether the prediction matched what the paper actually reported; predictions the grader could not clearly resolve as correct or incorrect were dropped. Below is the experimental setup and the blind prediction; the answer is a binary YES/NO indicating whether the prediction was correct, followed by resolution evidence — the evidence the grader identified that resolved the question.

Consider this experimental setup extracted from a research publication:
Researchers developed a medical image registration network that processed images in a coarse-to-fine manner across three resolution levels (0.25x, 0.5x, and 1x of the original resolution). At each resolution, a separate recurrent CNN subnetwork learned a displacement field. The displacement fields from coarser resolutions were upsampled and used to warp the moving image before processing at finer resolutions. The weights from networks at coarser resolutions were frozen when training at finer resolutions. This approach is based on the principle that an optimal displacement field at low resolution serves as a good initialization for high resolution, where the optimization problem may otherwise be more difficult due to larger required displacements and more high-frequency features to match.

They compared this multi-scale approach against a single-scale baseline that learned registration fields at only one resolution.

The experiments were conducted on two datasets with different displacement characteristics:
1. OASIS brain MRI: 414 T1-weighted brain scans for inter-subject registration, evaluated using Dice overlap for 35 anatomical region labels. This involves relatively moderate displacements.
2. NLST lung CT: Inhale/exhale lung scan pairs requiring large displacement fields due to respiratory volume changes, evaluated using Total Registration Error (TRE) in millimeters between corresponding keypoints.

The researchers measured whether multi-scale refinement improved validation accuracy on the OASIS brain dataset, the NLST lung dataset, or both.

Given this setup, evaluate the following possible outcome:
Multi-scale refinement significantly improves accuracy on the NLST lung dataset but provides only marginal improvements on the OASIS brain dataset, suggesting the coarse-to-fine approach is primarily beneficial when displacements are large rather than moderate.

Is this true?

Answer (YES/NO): NO